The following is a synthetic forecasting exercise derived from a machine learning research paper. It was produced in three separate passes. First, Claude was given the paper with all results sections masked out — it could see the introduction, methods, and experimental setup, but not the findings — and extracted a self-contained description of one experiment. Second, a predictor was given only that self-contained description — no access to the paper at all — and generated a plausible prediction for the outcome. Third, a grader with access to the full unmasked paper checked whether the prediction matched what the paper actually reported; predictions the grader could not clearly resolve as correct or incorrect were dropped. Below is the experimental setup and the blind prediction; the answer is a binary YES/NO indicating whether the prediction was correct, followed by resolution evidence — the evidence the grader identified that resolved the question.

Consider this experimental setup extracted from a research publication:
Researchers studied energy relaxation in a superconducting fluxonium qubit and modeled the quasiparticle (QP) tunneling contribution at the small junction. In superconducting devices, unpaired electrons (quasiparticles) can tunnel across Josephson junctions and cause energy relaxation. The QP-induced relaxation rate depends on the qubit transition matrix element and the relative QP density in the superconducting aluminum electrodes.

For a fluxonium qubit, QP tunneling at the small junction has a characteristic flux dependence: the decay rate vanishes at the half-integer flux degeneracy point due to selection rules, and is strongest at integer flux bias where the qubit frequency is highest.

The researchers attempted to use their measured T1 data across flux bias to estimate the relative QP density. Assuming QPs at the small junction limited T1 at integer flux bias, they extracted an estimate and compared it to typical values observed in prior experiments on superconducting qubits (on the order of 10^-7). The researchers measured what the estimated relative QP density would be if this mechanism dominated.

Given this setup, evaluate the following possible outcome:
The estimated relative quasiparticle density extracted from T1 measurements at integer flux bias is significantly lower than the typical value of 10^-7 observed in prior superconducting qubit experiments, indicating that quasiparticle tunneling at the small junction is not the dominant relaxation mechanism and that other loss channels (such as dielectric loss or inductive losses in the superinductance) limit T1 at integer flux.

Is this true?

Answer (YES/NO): NO